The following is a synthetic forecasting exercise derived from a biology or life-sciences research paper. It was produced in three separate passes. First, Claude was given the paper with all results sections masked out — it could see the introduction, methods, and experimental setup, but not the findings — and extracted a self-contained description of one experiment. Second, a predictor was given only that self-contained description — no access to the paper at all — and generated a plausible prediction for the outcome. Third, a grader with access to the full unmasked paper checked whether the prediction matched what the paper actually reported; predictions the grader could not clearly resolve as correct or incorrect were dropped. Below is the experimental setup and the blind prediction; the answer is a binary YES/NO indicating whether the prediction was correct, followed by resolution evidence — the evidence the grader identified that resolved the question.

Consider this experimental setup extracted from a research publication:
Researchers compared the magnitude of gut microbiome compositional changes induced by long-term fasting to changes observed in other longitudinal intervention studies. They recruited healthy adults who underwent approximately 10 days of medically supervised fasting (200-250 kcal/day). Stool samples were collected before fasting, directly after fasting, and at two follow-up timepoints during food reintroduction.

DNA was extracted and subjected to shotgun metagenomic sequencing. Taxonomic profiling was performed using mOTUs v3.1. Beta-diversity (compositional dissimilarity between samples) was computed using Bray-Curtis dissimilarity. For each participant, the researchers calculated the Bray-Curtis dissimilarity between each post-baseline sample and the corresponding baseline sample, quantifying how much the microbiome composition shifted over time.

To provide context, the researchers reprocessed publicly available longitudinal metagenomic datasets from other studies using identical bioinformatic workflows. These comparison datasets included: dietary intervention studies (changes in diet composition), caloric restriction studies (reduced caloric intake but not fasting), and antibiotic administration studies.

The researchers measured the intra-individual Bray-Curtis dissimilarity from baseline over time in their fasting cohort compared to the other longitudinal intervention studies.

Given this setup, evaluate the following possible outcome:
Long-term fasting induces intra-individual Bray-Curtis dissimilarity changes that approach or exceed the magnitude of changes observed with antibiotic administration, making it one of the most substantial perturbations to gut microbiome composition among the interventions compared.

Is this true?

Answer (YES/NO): NO